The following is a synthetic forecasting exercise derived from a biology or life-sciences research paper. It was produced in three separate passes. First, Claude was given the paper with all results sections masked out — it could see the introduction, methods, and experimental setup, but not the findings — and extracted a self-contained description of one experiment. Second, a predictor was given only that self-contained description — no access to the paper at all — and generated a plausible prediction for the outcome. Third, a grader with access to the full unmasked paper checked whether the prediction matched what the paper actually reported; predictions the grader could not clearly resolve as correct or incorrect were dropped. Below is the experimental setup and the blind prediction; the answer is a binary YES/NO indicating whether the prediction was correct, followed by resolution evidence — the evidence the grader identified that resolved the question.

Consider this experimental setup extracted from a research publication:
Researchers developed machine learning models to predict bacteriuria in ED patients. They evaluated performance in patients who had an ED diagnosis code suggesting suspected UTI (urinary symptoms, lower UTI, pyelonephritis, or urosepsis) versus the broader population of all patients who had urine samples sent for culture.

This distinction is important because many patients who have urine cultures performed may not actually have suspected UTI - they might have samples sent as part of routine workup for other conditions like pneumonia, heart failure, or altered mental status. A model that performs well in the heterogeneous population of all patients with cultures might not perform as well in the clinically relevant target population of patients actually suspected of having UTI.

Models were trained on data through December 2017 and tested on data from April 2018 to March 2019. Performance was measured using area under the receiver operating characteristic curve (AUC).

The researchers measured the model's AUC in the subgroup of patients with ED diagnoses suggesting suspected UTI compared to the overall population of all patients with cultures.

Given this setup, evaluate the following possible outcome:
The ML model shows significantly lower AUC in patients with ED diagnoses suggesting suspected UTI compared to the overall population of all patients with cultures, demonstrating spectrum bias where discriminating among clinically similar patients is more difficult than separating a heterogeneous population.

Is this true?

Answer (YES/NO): NO